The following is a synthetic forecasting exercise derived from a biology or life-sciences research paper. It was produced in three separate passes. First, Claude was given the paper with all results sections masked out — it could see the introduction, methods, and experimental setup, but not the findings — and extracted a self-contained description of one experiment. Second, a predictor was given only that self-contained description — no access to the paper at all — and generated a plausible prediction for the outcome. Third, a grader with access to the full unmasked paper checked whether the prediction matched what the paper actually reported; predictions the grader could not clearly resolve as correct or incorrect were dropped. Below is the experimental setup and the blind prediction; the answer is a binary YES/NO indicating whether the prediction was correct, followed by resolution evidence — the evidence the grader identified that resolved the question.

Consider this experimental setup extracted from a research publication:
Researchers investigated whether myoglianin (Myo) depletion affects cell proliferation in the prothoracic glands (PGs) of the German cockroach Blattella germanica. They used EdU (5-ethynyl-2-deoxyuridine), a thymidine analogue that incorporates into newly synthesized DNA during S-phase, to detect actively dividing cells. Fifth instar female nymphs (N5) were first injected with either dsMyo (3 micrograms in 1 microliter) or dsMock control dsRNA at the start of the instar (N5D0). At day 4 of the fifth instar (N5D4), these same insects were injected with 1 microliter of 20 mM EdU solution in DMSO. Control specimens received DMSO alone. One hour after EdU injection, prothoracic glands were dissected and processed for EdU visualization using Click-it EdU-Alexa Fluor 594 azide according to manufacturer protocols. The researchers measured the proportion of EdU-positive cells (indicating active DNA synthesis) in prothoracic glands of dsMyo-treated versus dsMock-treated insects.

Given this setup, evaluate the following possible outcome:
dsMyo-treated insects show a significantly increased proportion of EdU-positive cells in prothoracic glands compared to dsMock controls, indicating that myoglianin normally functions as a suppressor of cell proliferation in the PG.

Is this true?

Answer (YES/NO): YES